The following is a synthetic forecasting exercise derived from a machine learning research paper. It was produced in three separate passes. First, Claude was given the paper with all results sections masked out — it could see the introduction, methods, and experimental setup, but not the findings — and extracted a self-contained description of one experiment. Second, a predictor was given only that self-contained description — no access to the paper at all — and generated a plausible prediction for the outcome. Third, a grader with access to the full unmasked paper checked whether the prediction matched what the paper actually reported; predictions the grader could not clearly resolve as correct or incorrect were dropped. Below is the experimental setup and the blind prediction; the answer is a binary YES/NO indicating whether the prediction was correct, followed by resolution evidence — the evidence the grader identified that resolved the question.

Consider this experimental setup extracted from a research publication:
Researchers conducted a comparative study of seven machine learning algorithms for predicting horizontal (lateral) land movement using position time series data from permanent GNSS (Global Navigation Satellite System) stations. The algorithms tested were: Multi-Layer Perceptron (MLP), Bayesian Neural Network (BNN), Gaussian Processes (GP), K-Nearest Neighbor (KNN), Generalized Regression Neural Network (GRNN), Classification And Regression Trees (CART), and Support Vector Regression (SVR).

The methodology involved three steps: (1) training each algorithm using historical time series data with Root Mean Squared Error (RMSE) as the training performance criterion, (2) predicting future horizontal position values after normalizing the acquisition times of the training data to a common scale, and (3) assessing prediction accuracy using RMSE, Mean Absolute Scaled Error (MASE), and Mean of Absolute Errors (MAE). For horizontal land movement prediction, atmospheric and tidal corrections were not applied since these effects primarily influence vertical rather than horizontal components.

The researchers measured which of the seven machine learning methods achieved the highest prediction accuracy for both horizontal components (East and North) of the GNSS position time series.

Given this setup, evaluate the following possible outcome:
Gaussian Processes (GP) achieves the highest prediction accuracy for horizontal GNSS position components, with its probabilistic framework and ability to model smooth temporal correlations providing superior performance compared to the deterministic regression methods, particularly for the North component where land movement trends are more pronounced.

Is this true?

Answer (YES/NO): NO